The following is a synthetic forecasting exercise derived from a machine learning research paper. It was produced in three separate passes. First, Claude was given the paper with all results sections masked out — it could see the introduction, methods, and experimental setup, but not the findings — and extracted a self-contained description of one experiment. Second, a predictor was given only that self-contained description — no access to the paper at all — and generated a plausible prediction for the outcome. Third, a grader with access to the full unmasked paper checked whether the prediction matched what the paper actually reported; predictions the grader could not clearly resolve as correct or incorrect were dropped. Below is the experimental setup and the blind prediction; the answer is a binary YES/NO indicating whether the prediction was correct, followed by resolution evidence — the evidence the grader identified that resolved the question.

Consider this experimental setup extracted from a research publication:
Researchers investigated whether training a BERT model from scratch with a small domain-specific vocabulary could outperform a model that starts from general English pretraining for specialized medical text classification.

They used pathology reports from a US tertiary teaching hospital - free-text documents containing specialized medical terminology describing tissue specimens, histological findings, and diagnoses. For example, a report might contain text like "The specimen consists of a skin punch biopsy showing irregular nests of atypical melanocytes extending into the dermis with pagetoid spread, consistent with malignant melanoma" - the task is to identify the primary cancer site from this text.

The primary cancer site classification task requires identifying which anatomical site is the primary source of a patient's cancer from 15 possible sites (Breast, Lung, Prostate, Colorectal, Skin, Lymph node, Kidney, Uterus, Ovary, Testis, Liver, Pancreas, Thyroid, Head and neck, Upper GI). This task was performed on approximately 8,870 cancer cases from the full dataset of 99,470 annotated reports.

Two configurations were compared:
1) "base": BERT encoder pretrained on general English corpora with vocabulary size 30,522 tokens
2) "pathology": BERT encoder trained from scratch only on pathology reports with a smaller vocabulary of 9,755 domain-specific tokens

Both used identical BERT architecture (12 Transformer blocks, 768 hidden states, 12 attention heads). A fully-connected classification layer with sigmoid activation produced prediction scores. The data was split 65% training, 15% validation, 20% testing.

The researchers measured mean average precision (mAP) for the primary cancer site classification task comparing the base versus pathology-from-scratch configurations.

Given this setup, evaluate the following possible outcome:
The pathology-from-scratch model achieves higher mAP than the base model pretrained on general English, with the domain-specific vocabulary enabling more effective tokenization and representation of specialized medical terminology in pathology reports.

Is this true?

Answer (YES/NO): YES